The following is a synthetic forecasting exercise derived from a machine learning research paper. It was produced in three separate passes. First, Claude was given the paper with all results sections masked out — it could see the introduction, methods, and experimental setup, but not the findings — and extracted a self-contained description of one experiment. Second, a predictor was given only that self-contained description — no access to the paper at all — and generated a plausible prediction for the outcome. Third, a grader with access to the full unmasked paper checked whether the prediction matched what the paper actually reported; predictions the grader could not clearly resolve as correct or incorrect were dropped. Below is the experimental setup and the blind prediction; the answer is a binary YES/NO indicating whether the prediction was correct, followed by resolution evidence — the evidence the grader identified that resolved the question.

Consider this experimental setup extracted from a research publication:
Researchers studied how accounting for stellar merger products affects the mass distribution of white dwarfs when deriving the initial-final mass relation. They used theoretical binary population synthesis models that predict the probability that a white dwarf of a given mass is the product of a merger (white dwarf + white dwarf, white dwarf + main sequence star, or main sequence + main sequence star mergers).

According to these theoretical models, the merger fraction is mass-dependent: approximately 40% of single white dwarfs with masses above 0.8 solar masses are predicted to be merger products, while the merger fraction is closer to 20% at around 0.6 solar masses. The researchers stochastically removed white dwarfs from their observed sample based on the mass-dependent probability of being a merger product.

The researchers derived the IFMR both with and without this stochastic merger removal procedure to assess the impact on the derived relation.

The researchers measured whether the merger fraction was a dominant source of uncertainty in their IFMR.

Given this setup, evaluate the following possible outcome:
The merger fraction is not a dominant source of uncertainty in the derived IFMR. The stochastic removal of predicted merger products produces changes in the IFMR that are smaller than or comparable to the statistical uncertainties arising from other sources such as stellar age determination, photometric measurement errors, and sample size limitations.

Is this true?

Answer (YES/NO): YES